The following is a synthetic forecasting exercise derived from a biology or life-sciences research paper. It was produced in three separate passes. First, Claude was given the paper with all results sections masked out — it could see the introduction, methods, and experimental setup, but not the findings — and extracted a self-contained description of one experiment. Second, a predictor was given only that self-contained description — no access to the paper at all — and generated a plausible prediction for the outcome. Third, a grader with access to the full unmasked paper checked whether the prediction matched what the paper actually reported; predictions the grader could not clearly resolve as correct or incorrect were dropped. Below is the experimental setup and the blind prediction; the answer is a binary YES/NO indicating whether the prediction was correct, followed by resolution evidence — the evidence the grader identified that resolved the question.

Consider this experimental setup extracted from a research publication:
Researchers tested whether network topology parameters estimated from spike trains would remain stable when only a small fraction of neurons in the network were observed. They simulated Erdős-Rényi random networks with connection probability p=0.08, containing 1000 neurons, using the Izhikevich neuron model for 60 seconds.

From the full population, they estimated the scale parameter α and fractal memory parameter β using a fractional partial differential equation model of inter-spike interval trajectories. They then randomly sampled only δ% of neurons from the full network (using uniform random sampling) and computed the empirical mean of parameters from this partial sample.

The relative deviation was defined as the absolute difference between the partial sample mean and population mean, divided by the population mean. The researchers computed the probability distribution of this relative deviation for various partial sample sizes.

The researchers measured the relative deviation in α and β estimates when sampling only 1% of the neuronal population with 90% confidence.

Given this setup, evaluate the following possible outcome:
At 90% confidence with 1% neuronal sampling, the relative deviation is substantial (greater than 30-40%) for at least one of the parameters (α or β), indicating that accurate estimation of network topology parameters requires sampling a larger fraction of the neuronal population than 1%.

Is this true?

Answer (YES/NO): NO